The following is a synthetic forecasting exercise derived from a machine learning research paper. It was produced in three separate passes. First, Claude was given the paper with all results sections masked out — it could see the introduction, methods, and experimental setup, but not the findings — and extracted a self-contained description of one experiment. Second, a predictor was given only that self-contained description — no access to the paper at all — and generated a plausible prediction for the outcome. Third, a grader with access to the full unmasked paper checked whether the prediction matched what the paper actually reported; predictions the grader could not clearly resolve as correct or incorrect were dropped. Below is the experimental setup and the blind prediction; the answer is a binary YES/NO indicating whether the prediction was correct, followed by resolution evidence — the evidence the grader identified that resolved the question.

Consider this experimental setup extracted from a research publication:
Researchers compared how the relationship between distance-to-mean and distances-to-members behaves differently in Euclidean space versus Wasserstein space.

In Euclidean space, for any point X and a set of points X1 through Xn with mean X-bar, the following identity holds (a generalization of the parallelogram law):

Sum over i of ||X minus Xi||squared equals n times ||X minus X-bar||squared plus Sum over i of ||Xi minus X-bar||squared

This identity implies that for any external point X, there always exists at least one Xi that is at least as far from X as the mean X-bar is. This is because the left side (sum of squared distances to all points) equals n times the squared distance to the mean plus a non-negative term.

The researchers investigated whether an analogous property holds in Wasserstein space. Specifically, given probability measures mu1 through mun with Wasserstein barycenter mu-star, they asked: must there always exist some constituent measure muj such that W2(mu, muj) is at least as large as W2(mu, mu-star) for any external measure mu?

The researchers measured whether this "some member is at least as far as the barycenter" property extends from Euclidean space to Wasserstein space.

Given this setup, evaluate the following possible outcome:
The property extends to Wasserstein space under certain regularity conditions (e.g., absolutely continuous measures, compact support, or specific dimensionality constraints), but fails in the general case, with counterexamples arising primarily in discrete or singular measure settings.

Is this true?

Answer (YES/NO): NO